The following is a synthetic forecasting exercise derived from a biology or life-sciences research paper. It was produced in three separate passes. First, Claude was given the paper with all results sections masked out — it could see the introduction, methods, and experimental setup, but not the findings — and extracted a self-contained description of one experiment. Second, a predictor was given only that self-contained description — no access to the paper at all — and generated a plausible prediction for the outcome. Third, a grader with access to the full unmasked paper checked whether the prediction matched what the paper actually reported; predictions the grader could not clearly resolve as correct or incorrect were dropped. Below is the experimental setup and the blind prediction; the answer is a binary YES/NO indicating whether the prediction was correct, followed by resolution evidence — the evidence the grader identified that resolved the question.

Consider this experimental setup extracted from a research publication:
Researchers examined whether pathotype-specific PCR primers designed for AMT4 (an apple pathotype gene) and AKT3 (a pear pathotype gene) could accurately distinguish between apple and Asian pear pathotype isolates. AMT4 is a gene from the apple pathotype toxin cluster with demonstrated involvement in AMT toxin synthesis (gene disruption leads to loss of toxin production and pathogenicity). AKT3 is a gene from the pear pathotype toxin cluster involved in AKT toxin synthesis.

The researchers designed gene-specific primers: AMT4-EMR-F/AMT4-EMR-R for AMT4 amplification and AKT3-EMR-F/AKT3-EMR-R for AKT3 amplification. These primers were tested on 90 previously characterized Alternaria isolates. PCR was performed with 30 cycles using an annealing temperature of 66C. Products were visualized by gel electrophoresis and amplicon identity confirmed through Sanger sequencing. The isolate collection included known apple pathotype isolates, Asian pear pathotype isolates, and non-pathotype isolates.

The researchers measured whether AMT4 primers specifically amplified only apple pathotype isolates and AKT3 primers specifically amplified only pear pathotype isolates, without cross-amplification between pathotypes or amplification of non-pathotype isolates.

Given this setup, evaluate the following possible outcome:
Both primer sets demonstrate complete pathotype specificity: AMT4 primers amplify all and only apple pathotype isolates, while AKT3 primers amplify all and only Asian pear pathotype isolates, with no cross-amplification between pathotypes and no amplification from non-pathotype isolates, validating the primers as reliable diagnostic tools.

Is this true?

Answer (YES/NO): NO